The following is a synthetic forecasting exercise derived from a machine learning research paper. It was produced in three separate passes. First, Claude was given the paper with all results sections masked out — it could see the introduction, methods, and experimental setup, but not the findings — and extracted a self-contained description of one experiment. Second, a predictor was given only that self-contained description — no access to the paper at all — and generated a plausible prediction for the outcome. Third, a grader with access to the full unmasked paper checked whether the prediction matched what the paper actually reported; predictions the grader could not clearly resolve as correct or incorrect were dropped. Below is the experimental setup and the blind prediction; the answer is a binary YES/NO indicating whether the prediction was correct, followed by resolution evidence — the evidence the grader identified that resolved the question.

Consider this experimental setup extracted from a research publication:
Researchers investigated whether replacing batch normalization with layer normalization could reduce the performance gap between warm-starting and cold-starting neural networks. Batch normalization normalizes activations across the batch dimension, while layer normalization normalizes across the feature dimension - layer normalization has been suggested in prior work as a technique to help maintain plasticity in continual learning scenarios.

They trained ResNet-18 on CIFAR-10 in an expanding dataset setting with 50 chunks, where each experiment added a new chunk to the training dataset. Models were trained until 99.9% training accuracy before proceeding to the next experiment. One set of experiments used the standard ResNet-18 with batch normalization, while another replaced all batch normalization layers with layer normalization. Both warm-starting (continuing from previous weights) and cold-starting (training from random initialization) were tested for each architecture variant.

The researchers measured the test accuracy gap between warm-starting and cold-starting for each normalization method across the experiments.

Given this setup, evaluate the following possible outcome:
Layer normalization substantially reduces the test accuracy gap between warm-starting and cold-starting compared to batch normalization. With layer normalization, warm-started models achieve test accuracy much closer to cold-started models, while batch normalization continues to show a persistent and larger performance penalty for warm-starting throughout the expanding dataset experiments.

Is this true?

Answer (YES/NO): NO